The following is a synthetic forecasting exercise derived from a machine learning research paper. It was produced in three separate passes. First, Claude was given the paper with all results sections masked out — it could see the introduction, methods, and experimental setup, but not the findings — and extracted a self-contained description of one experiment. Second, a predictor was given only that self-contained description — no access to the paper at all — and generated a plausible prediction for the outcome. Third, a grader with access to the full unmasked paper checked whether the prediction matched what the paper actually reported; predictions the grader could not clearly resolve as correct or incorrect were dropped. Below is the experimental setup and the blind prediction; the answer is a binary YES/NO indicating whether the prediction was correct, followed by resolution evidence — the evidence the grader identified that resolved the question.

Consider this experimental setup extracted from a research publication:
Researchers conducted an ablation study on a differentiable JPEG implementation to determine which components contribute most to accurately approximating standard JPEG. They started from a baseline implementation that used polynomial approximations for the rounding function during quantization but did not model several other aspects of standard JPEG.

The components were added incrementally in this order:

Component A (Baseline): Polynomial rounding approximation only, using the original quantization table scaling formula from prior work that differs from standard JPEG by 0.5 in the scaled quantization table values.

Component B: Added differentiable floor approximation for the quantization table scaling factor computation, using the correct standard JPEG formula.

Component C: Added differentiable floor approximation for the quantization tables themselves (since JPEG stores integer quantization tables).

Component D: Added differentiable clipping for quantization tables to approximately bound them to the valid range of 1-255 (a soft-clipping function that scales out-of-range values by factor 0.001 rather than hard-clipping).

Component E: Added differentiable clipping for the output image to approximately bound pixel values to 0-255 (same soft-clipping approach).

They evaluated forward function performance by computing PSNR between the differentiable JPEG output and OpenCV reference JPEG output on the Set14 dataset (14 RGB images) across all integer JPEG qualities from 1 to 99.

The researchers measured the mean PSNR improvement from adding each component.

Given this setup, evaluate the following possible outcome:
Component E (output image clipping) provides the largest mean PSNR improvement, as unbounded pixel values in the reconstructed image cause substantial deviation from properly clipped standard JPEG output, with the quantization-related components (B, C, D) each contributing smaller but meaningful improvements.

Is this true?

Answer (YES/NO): YES